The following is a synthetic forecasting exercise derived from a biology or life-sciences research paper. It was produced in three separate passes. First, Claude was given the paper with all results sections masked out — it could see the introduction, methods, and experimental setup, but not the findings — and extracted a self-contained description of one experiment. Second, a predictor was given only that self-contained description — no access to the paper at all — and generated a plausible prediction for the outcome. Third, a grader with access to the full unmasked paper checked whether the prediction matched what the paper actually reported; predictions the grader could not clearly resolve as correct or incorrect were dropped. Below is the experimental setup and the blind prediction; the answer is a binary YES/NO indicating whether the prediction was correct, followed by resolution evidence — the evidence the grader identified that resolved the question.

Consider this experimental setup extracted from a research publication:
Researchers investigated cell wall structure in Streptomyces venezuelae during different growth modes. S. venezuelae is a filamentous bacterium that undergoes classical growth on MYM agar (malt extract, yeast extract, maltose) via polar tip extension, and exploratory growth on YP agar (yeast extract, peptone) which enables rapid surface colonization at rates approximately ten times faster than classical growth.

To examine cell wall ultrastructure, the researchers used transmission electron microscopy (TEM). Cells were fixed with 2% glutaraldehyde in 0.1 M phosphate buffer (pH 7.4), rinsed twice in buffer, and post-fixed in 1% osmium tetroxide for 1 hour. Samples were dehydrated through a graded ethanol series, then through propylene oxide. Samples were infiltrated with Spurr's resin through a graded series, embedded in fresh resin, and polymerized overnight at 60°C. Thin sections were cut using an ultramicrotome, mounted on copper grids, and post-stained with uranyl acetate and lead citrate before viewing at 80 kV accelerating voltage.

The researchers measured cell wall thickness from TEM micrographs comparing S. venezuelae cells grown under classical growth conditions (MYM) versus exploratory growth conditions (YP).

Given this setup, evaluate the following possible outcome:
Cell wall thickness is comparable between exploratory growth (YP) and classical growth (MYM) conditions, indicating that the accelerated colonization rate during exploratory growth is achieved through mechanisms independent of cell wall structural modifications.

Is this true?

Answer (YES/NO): NO